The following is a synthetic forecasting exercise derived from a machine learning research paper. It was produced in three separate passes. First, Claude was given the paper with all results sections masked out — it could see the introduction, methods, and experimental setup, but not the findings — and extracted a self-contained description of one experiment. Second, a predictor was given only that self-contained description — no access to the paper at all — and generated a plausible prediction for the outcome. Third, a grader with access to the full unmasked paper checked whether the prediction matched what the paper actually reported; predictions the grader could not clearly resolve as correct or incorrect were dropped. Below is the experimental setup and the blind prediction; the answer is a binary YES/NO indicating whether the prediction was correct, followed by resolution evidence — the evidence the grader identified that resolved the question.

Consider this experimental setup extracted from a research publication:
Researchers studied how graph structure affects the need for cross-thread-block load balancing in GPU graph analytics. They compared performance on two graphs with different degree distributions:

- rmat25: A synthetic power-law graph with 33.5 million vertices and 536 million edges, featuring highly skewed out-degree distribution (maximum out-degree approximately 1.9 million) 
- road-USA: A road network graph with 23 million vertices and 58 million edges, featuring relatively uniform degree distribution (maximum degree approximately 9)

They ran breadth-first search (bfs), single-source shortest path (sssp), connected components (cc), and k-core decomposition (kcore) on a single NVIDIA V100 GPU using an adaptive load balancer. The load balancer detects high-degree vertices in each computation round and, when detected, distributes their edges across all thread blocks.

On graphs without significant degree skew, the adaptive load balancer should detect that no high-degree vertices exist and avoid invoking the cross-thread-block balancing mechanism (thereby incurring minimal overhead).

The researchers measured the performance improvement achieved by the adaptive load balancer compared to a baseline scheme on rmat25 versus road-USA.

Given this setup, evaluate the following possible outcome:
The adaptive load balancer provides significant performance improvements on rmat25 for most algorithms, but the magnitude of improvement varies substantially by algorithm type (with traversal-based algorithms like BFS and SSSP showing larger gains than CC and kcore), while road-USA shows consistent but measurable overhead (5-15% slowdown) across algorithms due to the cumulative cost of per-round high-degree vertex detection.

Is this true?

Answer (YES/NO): NO